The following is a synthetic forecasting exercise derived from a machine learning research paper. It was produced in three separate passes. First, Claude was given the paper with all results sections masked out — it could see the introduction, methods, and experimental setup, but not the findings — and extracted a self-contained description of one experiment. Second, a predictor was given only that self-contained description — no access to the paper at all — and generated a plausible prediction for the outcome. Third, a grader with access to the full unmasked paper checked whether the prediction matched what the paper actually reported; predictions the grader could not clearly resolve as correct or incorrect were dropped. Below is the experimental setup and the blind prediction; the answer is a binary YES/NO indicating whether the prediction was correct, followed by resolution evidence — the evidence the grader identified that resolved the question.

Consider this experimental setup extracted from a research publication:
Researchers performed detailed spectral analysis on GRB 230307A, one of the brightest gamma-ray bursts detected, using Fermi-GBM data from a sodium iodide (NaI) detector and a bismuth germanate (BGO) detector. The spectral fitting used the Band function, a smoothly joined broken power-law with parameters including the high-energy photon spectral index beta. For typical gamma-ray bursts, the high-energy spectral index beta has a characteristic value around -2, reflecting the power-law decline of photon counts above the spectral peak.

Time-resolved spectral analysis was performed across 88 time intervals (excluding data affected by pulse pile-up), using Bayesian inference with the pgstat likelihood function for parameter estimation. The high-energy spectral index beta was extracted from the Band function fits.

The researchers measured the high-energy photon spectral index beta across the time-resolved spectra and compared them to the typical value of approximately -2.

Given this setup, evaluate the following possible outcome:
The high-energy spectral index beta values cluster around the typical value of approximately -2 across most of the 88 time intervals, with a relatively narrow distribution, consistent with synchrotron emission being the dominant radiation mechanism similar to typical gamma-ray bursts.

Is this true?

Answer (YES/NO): NO